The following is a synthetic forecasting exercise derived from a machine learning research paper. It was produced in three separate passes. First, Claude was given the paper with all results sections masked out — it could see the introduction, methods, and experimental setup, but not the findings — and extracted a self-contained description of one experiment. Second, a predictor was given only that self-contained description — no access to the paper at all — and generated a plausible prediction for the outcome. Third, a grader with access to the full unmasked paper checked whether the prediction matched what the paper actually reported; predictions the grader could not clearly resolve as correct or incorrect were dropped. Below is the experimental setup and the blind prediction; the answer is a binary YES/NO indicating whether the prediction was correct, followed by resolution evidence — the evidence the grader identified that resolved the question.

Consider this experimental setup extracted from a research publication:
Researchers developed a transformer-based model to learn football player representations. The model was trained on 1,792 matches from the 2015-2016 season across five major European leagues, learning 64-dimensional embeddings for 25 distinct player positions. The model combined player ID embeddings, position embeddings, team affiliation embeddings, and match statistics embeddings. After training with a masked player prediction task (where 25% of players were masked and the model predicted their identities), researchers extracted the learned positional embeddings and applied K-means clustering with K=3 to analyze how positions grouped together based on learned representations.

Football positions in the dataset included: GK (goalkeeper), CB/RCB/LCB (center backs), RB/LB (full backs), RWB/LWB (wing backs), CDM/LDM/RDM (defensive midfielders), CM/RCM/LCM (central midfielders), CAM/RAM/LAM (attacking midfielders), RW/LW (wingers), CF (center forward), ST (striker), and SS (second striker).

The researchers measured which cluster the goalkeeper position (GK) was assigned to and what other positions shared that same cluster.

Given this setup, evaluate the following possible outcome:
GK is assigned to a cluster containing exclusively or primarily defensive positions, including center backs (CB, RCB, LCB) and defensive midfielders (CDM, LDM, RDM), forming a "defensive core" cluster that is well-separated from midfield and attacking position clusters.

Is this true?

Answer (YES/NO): NO